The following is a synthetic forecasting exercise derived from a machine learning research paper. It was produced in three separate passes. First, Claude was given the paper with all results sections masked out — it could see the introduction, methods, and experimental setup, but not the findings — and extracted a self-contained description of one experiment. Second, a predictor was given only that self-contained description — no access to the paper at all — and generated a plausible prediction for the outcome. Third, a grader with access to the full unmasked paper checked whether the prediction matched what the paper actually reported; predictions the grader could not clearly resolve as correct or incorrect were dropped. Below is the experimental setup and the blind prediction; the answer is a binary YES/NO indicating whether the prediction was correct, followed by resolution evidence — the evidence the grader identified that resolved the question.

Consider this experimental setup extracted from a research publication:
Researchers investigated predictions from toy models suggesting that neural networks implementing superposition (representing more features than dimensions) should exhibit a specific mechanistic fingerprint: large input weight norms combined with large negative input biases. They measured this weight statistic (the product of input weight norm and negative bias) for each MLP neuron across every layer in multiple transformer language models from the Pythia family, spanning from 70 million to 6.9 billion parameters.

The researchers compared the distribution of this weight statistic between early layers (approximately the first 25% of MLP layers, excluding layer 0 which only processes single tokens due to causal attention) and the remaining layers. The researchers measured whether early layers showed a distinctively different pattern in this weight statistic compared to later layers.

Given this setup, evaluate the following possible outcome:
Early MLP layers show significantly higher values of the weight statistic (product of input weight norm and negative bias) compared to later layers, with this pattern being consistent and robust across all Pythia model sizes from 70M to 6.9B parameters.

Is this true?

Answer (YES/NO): YES